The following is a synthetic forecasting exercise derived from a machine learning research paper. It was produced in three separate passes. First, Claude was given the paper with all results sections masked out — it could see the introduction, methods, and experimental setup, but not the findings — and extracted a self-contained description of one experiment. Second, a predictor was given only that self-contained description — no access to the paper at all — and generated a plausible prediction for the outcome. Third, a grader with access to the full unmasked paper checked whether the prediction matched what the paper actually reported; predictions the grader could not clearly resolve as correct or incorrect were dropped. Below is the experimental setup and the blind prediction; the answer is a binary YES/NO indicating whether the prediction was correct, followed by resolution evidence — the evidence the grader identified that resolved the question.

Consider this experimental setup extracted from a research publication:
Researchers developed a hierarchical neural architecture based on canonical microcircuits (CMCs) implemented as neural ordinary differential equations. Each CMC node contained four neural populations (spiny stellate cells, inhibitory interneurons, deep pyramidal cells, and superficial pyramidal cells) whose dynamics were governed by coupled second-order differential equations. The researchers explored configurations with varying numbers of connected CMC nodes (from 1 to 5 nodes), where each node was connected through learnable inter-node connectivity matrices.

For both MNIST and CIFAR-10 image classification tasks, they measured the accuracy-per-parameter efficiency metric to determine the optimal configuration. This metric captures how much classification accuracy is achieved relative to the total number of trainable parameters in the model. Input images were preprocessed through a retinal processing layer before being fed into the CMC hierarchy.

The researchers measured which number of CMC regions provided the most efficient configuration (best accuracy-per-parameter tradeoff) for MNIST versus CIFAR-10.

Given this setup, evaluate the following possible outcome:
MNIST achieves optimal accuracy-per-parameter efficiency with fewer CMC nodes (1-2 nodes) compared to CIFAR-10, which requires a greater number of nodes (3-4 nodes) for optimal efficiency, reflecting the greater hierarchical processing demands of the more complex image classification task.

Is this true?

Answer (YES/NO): NO